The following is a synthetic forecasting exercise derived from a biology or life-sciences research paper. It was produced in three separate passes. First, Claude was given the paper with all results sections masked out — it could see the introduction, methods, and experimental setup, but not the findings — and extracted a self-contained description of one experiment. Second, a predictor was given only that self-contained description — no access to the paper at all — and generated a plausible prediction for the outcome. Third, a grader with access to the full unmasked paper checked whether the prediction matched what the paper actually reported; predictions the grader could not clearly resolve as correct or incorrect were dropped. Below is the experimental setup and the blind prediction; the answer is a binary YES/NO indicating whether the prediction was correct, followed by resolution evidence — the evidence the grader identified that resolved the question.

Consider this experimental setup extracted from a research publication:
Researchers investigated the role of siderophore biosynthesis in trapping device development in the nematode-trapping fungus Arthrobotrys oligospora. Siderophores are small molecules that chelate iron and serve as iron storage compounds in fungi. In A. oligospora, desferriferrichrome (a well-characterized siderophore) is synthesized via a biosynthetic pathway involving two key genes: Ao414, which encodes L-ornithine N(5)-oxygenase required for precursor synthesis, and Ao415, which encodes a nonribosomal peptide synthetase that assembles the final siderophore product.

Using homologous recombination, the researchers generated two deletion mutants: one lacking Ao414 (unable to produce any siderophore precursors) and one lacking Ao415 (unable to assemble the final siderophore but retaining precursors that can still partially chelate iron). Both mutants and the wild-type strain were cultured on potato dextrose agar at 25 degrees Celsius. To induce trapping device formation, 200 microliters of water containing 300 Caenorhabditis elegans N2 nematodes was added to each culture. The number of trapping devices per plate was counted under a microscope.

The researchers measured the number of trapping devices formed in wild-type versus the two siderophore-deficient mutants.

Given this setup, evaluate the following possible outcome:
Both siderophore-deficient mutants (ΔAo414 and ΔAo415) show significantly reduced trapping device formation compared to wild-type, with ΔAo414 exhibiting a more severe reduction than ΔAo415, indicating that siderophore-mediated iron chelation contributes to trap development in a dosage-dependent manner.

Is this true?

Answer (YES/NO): NO